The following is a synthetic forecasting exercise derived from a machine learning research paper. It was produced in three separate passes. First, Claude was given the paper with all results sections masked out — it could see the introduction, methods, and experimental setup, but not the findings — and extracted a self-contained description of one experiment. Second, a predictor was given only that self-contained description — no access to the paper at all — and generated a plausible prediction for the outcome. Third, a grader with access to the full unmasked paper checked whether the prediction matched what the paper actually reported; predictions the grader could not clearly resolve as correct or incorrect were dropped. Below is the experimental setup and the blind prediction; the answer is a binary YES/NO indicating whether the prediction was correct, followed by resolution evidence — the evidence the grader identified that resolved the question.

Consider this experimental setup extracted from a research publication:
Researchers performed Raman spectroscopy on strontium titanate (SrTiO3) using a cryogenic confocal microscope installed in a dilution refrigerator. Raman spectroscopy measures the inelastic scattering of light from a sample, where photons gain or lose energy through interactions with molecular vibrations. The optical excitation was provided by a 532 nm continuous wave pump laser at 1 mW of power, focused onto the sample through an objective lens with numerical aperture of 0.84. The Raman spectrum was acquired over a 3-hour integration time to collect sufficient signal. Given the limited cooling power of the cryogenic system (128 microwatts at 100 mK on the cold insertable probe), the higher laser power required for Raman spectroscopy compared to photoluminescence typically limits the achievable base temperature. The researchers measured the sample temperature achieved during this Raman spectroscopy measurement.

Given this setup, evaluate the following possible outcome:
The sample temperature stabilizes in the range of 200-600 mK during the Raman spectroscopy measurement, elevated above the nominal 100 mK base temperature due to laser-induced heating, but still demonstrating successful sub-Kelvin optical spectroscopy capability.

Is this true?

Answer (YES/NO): NO